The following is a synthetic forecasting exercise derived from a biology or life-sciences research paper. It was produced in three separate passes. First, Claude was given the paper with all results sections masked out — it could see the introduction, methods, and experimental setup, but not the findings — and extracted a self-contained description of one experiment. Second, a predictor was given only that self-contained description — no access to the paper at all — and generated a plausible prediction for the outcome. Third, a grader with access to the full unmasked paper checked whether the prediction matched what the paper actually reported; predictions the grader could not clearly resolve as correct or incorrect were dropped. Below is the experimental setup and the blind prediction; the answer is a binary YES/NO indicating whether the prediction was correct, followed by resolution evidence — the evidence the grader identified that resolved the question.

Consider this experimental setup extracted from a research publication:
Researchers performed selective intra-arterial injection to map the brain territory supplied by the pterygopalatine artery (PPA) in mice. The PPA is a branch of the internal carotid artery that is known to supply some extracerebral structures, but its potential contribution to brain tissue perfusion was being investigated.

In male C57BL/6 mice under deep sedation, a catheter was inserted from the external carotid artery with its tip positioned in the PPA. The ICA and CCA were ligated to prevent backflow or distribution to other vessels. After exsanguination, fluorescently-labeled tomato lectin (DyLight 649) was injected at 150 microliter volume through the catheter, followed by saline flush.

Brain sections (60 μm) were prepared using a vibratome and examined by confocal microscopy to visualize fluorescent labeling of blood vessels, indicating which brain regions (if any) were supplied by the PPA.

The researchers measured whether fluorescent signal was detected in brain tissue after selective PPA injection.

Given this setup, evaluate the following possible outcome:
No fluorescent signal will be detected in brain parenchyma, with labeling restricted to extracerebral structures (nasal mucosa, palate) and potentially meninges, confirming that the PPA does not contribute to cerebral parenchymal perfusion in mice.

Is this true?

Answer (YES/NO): NO